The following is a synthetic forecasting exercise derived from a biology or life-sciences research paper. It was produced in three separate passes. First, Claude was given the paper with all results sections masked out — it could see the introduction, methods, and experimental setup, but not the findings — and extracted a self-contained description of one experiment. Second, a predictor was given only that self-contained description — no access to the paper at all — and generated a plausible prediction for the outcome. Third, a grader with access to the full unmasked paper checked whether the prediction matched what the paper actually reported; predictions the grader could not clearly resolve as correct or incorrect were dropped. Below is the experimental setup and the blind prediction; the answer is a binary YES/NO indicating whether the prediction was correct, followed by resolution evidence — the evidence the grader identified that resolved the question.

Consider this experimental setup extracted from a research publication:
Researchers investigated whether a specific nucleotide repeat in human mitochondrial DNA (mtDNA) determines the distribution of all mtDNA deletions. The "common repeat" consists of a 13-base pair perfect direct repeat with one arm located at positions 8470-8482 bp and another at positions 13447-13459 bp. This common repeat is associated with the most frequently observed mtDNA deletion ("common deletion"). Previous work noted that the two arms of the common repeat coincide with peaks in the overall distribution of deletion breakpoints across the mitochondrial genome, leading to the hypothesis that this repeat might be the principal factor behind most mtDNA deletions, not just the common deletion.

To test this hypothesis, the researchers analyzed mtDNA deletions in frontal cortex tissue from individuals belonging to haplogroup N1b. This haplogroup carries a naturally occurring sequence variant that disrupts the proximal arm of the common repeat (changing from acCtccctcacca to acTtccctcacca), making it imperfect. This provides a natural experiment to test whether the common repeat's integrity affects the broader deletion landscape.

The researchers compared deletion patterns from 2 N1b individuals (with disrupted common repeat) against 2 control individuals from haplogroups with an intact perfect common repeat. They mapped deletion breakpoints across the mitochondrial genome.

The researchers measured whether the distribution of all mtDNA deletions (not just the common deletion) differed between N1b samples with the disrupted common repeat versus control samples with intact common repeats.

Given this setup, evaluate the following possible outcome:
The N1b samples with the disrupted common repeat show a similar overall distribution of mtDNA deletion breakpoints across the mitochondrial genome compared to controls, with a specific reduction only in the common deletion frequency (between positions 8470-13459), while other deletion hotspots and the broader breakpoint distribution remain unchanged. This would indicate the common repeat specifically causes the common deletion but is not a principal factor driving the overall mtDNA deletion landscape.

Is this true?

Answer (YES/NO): YES